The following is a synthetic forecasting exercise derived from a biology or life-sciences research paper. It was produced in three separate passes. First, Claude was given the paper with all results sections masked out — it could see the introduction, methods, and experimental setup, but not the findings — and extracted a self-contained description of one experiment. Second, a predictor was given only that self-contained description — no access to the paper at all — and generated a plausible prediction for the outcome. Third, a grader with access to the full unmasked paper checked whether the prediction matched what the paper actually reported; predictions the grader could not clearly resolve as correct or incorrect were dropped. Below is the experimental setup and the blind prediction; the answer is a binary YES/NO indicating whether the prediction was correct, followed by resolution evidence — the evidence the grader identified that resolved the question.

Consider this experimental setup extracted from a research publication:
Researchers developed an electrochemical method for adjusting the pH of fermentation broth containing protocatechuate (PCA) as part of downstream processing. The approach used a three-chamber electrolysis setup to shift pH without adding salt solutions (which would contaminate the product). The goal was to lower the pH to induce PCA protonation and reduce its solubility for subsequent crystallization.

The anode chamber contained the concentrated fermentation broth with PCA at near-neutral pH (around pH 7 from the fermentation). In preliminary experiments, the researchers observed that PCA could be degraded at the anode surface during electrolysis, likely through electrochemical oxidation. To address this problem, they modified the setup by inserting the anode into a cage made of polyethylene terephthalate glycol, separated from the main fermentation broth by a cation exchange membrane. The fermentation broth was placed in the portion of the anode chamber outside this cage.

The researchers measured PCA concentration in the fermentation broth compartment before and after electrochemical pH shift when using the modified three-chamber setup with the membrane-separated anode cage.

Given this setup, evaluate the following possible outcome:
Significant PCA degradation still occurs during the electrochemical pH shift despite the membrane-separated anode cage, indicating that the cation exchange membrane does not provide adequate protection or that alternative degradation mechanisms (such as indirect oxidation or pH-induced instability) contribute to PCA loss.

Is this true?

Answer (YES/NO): NO